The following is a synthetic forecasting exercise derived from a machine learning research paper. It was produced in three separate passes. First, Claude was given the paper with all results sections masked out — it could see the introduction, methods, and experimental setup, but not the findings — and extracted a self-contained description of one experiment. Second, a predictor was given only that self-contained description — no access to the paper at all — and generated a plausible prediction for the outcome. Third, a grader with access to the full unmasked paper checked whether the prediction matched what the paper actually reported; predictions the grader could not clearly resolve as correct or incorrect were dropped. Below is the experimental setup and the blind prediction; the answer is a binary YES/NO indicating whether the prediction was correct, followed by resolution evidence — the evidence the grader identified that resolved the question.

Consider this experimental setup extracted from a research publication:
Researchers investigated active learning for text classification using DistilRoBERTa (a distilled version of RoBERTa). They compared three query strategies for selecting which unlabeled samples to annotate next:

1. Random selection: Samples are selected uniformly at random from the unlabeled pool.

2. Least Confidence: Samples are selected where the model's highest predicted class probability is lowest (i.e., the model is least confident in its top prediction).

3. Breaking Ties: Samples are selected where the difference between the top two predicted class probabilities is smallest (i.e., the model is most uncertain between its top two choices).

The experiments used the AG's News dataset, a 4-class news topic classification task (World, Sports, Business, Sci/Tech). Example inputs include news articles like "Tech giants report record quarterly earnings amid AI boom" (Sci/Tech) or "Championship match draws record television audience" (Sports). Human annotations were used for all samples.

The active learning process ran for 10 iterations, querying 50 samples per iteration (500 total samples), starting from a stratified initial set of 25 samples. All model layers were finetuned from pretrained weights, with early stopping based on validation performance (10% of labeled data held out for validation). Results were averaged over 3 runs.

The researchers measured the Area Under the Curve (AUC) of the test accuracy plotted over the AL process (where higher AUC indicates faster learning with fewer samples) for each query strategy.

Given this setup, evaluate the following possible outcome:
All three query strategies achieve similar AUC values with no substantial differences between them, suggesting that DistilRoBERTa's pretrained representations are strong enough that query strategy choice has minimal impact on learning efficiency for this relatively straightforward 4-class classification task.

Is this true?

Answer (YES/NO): YES